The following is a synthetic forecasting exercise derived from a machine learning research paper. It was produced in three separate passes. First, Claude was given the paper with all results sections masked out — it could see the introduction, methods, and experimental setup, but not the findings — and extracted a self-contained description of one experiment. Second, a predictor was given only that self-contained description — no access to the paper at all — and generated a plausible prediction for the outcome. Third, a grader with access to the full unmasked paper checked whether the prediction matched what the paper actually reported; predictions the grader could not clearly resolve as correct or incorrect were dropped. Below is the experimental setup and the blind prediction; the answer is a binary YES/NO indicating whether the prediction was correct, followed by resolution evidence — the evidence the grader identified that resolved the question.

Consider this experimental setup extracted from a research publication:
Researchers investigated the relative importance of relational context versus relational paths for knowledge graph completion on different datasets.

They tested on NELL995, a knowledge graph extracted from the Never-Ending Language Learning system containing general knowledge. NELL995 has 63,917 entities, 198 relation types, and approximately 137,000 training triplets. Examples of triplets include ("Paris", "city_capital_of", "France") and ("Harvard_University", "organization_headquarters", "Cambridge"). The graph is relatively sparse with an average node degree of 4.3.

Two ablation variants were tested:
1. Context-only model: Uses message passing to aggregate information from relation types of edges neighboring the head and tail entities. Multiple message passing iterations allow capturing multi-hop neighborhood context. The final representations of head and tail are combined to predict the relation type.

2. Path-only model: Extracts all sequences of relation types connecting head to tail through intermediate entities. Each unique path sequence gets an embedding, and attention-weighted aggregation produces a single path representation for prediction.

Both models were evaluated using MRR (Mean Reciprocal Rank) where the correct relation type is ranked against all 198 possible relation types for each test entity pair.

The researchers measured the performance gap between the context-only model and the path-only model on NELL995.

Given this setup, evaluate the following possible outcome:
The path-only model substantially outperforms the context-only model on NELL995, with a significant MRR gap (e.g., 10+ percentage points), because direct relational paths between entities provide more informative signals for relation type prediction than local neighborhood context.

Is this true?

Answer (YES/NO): NO